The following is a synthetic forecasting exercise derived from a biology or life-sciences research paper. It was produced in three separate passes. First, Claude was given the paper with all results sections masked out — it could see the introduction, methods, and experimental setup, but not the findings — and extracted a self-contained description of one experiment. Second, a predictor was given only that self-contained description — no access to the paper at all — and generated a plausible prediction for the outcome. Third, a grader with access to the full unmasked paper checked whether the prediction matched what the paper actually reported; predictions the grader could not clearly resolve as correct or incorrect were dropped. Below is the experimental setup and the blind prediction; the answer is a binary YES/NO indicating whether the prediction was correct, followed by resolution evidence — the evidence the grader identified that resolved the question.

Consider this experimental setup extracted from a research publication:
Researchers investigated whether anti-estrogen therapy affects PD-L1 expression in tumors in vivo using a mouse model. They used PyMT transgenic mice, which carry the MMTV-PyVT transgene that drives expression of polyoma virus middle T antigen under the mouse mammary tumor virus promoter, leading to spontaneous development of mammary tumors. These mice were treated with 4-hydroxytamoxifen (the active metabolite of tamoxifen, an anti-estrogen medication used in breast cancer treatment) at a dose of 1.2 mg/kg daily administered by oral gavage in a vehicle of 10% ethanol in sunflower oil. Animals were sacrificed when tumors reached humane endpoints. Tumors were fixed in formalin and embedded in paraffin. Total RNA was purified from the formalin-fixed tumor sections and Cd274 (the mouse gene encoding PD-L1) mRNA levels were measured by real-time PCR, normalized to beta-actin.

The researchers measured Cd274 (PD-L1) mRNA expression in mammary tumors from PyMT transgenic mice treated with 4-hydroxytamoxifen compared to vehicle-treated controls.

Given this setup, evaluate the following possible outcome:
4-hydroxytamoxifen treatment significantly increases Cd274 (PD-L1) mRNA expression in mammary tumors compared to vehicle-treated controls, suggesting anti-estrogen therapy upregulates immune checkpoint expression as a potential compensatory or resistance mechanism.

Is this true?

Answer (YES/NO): YES